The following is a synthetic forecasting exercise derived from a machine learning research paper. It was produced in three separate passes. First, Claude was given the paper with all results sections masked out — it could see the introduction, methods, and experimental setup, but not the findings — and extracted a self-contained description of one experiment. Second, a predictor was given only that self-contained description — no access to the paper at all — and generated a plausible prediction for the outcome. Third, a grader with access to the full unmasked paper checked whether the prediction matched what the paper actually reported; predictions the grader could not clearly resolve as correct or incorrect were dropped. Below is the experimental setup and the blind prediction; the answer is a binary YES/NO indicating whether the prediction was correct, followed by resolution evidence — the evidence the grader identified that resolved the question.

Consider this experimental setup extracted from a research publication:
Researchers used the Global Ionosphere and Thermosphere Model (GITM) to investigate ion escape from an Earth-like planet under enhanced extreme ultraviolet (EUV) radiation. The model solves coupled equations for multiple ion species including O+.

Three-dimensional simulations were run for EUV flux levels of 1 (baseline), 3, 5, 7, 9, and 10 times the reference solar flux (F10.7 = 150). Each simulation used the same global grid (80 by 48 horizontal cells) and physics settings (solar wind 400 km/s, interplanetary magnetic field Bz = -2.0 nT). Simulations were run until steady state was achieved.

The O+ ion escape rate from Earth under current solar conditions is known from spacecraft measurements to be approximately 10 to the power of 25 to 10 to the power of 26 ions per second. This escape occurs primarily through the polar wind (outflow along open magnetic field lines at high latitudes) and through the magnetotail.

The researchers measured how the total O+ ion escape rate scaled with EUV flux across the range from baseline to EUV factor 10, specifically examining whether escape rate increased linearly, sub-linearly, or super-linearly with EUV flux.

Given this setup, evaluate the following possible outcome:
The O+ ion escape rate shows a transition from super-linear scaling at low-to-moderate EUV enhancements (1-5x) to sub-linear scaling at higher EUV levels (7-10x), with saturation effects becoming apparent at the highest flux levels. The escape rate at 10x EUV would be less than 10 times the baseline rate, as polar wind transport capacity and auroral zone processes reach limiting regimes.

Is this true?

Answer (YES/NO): NO